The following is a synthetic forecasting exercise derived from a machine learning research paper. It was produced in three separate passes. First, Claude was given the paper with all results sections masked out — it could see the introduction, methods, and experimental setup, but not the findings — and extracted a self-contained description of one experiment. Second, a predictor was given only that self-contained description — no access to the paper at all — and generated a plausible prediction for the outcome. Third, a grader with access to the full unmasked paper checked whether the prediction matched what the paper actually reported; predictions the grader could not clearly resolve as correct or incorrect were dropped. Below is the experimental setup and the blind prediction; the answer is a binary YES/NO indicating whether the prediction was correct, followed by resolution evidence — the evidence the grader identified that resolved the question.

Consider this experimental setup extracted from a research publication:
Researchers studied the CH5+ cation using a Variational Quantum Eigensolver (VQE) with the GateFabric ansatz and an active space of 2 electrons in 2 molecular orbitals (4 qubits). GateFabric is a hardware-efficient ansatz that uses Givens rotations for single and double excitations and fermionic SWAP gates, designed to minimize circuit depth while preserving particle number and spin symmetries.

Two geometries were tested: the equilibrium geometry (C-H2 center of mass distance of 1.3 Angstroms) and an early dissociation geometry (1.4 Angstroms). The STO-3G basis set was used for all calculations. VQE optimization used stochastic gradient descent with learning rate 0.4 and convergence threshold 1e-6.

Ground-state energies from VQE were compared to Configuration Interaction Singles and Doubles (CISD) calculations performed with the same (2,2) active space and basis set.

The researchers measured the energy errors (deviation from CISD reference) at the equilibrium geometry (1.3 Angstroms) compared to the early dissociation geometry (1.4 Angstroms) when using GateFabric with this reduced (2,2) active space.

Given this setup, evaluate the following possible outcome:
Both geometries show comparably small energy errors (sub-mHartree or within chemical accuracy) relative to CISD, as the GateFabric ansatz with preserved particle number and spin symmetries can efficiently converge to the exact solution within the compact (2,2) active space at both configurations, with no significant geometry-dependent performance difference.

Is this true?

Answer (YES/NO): NO